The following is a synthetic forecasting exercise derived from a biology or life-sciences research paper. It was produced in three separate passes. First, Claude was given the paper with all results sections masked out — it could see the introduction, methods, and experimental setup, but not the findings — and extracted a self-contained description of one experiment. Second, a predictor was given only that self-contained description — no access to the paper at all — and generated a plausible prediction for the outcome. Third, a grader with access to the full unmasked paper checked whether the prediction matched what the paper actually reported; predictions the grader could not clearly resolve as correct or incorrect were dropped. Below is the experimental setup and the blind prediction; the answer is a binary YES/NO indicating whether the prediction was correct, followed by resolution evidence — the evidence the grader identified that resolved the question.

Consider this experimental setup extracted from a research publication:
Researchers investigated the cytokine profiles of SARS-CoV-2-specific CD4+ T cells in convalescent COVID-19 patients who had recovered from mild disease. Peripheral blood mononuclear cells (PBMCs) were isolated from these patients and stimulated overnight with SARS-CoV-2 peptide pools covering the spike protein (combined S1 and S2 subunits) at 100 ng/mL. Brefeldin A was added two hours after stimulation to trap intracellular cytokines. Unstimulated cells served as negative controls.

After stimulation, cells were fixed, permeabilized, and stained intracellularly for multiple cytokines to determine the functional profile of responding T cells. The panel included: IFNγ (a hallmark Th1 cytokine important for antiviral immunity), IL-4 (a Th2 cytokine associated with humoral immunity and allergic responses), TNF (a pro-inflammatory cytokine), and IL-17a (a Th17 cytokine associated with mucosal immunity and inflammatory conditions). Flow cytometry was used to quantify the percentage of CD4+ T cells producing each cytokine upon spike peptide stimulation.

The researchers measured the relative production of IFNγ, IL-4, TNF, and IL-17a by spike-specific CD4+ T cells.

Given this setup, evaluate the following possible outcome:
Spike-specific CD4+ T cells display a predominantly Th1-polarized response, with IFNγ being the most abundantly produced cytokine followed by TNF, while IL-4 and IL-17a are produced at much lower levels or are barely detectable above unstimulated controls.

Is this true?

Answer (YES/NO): YES